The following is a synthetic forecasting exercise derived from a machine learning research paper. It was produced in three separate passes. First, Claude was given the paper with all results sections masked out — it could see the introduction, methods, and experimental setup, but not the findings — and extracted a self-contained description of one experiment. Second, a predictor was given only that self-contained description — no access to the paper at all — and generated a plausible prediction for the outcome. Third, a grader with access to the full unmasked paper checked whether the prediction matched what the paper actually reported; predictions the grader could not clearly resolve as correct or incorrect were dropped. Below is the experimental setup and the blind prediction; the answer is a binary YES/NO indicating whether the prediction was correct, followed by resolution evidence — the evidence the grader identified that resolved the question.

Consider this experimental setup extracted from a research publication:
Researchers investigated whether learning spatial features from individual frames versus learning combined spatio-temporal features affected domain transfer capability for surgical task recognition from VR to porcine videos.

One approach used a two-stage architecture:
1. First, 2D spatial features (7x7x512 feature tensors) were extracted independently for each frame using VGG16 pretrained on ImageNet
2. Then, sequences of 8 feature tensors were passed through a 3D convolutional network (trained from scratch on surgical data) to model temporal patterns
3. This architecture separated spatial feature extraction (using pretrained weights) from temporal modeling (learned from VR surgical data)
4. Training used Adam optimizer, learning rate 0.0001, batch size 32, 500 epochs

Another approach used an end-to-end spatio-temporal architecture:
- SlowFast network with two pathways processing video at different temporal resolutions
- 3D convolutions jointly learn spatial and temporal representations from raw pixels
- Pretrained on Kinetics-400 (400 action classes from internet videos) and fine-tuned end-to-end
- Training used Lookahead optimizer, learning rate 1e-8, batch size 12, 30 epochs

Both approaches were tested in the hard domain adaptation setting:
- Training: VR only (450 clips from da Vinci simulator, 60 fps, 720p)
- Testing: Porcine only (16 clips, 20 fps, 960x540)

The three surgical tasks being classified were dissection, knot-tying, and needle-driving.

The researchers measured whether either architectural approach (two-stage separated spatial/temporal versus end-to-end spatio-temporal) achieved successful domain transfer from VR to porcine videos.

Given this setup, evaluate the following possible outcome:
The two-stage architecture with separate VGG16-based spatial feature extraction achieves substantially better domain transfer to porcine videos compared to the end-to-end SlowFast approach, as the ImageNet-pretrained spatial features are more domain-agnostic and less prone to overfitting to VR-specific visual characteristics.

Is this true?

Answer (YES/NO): NO